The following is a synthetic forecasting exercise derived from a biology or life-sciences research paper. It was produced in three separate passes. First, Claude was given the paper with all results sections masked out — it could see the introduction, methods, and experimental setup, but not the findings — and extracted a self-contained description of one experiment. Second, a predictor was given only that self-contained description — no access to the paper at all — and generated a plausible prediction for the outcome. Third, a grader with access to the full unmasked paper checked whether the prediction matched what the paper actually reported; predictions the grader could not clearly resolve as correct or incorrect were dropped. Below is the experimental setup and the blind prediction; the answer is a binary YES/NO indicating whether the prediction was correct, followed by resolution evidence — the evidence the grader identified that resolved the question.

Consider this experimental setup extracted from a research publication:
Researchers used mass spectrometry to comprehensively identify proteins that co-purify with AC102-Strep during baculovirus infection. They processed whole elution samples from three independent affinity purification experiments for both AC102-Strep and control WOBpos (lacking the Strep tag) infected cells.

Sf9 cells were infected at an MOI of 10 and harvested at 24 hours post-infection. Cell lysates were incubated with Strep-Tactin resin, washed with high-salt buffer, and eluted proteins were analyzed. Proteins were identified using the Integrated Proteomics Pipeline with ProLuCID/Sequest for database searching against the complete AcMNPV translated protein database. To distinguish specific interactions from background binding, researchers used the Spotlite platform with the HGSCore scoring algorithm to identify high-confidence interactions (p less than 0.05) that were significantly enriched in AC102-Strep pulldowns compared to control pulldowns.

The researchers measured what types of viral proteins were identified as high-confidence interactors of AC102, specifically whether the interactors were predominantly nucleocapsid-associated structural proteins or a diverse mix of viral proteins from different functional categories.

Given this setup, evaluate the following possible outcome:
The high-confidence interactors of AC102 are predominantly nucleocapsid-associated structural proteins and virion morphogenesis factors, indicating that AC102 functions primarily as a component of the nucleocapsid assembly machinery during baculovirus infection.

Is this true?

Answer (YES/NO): YES